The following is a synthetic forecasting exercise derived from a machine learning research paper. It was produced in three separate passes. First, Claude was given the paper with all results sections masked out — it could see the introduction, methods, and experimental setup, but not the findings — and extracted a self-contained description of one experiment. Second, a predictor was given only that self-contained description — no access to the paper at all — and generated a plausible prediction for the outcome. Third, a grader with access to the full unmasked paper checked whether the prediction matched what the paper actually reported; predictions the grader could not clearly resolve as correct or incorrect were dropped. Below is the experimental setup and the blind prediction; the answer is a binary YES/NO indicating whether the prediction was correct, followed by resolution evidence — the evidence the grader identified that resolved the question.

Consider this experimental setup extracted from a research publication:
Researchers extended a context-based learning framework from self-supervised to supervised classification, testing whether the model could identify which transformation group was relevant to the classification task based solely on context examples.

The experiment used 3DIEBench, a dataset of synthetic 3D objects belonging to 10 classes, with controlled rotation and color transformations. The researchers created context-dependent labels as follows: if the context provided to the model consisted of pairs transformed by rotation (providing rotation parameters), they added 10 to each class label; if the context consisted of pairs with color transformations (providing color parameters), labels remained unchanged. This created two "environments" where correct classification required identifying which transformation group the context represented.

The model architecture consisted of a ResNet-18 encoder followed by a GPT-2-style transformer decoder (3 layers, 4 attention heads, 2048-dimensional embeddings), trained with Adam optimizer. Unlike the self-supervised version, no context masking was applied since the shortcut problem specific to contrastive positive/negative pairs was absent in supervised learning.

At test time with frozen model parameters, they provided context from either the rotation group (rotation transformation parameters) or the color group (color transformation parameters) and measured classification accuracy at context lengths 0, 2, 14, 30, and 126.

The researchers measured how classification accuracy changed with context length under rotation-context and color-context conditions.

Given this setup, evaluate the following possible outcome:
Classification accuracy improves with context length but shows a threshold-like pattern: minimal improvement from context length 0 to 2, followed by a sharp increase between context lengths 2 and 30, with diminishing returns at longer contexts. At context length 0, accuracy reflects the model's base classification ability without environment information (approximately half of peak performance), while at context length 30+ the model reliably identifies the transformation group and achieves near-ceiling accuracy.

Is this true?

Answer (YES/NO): NO